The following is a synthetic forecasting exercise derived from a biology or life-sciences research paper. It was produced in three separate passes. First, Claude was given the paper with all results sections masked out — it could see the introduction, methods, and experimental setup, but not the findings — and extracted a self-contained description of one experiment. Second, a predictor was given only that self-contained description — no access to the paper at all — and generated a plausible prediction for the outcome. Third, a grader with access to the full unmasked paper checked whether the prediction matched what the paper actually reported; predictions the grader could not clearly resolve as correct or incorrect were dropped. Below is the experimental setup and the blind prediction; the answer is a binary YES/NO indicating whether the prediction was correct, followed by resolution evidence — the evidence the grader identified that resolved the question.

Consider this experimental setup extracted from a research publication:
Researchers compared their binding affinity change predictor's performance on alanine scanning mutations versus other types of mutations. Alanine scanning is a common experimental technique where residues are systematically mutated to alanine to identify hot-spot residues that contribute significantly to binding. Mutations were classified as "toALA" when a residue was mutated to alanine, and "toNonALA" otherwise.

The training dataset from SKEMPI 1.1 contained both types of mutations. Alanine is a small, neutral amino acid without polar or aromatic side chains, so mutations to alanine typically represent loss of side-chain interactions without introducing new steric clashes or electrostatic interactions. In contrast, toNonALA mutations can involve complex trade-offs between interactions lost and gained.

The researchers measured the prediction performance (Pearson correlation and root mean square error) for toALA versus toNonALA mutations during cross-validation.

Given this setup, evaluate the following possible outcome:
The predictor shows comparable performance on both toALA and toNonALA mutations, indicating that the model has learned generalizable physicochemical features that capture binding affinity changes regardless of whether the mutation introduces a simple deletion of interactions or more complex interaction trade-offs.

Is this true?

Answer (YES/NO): YES